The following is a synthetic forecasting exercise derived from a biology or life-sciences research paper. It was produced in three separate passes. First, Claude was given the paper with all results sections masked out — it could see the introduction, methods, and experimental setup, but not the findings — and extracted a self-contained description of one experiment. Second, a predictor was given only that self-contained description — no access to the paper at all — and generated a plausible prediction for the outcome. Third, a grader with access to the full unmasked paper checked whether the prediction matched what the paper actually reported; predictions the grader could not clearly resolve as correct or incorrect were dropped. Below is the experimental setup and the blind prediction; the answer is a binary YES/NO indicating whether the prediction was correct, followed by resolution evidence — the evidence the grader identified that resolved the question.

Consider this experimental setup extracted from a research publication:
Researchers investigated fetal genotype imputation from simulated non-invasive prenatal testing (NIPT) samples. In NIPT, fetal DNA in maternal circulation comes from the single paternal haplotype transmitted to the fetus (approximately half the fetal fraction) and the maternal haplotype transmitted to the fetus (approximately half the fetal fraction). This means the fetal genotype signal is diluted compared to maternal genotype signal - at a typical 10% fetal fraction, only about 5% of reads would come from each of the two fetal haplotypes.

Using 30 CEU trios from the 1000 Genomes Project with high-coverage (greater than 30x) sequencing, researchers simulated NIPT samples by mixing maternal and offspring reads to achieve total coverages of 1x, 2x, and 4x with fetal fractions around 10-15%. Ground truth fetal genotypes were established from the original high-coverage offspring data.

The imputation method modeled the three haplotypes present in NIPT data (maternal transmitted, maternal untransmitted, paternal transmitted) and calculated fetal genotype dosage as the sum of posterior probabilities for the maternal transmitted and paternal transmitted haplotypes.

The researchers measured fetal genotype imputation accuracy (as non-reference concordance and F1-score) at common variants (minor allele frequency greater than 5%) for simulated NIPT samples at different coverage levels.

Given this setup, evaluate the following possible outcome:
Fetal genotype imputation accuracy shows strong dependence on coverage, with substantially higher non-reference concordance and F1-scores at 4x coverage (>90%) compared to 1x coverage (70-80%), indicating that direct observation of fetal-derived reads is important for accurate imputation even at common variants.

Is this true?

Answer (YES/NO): NO